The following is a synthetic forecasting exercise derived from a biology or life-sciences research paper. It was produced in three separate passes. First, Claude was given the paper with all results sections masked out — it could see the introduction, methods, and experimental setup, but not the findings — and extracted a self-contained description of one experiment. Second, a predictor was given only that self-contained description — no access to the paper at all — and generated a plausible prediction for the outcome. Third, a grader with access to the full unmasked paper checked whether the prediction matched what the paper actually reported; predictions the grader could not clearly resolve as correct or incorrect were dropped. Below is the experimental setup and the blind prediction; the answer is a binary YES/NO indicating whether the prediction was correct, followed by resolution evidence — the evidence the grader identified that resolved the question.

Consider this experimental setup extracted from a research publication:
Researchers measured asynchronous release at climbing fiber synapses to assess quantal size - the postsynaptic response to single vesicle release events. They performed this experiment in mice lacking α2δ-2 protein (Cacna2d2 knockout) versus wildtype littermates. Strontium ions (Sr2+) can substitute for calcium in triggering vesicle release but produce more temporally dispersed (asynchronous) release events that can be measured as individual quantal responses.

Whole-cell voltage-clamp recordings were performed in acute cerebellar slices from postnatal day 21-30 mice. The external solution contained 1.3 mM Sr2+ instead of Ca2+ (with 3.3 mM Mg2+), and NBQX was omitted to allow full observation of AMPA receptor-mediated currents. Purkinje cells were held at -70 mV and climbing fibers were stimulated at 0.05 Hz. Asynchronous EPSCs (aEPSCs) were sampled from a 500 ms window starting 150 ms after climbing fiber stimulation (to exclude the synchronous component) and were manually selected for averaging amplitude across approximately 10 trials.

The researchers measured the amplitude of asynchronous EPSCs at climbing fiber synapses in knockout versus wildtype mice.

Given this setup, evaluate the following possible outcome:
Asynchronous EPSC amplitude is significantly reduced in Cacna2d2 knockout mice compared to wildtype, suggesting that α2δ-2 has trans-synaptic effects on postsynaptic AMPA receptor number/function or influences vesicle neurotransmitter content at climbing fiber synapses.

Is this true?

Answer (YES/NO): NO